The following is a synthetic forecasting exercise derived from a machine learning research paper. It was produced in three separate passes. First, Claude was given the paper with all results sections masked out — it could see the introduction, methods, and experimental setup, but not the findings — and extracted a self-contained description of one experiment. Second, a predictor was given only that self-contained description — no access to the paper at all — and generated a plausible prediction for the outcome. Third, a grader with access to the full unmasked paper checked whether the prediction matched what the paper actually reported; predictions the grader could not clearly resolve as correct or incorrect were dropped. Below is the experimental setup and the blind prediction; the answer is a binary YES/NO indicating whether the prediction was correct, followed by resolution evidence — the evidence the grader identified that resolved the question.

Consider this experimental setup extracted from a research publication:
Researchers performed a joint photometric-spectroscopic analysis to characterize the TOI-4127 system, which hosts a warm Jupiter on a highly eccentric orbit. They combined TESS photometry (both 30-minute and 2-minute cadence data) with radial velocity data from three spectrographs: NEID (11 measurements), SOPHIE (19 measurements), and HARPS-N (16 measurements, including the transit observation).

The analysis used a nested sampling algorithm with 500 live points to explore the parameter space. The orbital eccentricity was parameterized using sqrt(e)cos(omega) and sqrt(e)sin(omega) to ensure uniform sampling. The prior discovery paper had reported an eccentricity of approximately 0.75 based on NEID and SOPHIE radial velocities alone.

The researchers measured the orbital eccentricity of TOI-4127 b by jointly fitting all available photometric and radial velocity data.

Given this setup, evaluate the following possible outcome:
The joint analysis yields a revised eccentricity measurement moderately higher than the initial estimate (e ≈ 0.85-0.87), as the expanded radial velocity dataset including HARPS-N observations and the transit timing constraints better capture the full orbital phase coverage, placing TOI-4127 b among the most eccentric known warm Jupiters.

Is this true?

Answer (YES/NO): NO